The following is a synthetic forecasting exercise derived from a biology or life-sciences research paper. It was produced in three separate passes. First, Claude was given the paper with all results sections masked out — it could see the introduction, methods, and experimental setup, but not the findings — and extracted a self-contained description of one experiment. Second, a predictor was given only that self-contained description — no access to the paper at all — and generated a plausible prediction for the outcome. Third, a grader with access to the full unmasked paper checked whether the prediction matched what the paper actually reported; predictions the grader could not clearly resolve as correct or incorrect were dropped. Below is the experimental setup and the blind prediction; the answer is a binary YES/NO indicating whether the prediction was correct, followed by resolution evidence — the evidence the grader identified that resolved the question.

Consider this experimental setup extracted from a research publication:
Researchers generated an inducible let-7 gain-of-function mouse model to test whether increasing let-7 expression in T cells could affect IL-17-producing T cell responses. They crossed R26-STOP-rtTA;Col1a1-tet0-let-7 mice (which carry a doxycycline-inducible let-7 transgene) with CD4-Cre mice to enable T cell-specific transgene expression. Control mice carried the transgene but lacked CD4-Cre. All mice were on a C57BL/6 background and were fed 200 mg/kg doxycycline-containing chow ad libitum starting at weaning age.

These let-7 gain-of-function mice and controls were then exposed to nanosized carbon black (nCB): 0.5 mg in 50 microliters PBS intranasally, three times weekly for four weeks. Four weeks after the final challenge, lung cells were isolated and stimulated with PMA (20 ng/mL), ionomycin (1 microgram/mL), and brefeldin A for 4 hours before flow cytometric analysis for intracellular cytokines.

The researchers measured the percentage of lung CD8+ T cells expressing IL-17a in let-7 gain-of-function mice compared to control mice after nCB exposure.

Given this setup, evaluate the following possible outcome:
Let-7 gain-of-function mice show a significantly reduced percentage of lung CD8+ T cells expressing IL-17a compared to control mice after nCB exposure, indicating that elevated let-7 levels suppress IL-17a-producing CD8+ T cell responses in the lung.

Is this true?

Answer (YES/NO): YES